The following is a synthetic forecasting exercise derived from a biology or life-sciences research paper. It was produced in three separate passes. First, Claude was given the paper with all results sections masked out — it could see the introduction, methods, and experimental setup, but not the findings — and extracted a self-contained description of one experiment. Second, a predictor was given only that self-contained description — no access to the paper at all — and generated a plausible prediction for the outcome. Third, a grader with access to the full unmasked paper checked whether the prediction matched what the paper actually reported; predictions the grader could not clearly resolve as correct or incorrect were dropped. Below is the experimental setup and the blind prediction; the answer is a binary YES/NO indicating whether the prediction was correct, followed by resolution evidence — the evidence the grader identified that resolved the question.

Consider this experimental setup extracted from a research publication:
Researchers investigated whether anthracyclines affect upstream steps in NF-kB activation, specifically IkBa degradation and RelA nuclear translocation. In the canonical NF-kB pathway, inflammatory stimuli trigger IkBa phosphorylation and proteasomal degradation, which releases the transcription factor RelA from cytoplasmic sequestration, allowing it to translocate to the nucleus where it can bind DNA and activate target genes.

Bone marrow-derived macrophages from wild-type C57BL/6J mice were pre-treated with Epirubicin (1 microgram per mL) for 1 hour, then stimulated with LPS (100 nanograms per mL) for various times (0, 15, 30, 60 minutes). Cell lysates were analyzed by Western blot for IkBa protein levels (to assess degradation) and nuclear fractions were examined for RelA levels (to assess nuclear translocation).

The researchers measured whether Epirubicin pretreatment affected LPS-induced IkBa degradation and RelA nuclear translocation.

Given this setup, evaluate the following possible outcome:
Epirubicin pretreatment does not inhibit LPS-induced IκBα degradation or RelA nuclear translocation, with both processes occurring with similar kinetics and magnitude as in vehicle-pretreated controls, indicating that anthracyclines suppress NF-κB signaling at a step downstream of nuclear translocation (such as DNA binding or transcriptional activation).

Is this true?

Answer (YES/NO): NO